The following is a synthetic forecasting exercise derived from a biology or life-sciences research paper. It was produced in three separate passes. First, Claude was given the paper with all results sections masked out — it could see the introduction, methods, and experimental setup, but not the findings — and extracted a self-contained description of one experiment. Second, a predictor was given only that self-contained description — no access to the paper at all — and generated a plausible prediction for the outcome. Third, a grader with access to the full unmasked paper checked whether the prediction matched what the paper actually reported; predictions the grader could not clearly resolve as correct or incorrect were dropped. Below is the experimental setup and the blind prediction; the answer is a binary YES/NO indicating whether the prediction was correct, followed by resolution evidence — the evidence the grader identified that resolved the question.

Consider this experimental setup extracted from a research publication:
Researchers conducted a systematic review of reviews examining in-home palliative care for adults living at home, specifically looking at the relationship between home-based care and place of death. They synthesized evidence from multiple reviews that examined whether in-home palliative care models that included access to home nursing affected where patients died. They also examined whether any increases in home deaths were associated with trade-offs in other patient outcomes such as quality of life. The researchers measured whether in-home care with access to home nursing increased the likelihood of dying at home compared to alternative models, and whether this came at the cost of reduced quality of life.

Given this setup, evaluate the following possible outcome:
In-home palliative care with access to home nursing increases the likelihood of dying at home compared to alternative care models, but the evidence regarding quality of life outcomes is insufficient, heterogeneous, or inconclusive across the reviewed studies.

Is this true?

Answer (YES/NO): NO